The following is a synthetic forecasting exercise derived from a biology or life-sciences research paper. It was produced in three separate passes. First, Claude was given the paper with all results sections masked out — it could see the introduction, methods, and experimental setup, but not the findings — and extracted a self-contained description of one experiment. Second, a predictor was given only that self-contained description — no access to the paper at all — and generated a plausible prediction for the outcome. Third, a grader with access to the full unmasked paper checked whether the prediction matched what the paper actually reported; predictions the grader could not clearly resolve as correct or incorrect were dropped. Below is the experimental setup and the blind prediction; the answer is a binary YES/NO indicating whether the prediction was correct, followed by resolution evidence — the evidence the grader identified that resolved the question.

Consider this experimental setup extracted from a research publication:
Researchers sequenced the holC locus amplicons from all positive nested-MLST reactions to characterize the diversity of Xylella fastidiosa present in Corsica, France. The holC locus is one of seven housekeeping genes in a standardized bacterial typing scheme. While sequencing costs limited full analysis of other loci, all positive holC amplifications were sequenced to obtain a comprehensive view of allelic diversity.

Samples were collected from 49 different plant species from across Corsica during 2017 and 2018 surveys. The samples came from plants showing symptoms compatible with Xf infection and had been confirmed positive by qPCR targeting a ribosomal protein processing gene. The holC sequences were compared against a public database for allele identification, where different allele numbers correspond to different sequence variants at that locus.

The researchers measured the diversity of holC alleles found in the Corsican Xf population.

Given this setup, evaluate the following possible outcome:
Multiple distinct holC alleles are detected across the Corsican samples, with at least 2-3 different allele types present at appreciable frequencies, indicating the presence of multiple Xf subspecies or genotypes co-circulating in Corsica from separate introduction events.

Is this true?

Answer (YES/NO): YES